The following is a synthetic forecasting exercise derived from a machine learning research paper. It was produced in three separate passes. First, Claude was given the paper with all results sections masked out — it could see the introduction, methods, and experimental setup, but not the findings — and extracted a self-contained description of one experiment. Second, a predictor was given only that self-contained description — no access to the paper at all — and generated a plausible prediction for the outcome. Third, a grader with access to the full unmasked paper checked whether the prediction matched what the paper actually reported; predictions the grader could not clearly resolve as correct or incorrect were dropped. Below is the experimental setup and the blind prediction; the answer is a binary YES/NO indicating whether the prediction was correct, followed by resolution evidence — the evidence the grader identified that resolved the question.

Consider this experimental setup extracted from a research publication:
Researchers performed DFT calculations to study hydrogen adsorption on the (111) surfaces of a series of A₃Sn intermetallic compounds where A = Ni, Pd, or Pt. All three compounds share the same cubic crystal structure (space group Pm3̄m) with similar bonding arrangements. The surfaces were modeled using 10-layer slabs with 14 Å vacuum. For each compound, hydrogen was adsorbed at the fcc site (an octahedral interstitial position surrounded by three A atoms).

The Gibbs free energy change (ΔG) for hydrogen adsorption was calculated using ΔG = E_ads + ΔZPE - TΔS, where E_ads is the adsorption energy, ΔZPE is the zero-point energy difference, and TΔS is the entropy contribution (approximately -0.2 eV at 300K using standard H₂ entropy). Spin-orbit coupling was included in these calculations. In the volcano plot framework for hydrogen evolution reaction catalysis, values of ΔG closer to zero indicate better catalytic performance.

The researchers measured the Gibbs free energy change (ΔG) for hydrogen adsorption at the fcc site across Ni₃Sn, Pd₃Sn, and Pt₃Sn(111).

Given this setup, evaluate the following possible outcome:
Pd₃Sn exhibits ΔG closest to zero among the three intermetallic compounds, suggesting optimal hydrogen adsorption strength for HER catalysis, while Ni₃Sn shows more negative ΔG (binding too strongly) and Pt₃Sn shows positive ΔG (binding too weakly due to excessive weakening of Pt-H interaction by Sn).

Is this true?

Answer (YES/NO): NO